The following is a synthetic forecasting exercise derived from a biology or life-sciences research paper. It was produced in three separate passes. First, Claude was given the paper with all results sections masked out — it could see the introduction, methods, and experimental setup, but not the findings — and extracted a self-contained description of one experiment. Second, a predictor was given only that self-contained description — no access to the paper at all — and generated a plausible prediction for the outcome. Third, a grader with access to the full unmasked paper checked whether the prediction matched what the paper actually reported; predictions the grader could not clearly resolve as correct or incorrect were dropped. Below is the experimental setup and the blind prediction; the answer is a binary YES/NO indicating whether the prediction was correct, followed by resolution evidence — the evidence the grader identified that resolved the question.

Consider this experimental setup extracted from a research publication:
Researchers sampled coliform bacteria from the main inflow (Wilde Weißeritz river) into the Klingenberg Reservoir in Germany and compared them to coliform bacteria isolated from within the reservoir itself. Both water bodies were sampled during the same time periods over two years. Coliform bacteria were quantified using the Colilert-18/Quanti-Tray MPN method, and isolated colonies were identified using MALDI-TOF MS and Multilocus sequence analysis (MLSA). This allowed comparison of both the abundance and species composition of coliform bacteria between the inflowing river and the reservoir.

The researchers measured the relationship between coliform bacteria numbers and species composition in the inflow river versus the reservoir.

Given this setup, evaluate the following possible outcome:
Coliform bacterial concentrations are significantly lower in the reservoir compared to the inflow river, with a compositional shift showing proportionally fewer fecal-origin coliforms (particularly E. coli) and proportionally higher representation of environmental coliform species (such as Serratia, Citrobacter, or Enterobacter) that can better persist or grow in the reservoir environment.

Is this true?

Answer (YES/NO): NO